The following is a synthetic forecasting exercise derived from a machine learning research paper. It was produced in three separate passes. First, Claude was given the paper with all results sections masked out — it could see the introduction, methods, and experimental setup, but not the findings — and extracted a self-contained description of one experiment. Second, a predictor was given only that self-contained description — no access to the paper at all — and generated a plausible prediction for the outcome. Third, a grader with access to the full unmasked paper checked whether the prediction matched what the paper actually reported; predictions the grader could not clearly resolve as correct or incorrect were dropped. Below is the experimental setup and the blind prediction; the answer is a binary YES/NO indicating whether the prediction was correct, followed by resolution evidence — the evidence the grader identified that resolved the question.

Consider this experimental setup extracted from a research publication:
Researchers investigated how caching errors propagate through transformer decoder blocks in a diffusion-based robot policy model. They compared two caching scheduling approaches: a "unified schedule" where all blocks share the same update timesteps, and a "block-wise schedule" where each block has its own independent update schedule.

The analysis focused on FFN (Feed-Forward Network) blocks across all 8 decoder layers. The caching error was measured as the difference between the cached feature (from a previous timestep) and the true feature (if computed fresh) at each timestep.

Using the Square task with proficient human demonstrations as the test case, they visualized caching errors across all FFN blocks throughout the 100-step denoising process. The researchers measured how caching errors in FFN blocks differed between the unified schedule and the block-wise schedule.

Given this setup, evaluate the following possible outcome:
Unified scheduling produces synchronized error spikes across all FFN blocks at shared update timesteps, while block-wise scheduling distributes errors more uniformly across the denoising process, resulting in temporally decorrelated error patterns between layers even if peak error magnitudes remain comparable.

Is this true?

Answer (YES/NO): NO